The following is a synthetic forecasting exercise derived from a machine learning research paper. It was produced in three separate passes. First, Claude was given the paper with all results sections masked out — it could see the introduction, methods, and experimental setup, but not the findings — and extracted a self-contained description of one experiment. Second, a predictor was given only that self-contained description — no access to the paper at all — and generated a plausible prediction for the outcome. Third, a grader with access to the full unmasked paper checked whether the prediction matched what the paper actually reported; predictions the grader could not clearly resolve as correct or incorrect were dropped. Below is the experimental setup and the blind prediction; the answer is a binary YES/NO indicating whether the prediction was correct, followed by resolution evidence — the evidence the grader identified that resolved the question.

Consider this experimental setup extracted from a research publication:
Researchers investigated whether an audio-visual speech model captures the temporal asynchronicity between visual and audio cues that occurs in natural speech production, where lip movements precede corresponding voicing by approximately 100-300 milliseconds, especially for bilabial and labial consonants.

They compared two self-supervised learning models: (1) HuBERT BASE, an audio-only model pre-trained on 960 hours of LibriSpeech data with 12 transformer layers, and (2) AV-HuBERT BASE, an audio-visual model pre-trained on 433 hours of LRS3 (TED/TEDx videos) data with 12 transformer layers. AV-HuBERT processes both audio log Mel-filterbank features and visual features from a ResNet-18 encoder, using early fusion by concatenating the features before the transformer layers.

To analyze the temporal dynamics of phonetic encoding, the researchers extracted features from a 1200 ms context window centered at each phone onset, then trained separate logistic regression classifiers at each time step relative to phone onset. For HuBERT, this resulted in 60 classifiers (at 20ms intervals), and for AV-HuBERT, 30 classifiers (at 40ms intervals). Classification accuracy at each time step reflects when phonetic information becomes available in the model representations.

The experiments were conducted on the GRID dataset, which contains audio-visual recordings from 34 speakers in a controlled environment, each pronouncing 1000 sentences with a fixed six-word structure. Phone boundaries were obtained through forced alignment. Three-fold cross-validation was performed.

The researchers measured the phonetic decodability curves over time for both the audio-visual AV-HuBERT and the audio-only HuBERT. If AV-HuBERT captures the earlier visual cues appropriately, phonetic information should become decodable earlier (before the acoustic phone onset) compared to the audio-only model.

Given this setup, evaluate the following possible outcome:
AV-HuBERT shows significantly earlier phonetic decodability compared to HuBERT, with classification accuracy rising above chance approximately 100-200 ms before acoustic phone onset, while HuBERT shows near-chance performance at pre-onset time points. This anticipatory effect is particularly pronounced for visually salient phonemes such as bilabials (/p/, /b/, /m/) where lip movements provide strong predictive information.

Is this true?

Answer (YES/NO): NO